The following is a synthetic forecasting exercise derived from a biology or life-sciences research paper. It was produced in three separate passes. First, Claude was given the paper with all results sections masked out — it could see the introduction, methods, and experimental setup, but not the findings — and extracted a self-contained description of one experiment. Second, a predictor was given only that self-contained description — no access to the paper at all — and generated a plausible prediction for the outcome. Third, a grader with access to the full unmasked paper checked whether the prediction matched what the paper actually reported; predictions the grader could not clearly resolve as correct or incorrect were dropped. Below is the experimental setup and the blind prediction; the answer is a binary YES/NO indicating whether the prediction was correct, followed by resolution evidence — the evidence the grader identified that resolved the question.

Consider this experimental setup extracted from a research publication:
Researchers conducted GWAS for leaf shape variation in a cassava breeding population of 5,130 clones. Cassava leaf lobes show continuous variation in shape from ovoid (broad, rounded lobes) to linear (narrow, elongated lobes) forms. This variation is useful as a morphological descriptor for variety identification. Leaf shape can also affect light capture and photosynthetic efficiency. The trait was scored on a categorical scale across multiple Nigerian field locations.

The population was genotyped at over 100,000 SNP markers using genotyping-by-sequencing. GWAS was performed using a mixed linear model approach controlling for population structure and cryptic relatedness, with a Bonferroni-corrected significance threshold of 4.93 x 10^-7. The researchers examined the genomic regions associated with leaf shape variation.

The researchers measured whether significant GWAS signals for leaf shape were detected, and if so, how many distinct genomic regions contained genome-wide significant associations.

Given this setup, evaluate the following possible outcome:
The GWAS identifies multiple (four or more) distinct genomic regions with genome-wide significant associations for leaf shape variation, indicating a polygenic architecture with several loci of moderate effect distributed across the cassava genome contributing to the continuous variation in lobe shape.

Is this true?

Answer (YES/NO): NO